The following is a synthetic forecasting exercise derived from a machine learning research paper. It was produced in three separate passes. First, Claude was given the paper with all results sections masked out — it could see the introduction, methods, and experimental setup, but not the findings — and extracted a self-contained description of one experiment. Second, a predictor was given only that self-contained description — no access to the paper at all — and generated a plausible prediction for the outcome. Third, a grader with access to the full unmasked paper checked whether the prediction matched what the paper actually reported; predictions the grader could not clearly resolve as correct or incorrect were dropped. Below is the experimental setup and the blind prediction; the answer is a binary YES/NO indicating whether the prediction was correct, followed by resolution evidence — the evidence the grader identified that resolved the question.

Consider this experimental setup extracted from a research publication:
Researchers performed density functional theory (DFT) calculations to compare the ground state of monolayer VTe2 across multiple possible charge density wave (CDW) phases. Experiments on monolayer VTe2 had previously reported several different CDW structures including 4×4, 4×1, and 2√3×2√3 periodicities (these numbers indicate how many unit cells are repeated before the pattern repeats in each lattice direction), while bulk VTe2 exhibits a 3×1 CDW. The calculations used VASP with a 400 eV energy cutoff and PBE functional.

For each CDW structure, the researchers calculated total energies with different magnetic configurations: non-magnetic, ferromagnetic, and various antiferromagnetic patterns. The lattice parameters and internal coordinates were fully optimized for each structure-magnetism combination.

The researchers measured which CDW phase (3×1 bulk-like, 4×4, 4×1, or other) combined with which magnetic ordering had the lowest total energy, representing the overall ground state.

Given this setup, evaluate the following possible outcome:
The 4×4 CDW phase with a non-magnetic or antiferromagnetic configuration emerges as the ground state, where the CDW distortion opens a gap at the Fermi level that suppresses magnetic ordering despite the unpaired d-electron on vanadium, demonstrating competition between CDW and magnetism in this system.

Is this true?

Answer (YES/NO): NO